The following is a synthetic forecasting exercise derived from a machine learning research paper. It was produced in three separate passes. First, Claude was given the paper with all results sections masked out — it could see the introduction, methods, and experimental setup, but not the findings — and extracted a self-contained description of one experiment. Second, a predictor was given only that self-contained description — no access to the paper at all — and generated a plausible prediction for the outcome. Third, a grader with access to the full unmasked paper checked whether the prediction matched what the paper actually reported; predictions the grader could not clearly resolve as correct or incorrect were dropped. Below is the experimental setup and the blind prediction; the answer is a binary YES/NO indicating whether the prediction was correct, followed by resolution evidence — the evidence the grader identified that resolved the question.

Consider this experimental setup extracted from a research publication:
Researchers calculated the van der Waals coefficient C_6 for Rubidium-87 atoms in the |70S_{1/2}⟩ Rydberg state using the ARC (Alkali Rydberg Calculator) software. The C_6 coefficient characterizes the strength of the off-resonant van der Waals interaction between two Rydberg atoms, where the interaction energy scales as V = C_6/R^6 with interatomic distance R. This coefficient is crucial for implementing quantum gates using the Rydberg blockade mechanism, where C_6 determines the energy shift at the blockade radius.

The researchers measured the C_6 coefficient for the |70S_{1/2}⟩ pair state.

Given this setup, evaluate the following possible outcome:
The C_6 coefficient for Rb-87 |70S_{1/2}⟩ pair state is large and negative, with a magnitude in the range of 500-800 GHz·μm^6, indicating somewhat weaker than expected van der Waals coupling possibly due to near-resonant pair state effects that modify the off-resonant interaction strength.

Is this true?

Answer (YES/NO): NO